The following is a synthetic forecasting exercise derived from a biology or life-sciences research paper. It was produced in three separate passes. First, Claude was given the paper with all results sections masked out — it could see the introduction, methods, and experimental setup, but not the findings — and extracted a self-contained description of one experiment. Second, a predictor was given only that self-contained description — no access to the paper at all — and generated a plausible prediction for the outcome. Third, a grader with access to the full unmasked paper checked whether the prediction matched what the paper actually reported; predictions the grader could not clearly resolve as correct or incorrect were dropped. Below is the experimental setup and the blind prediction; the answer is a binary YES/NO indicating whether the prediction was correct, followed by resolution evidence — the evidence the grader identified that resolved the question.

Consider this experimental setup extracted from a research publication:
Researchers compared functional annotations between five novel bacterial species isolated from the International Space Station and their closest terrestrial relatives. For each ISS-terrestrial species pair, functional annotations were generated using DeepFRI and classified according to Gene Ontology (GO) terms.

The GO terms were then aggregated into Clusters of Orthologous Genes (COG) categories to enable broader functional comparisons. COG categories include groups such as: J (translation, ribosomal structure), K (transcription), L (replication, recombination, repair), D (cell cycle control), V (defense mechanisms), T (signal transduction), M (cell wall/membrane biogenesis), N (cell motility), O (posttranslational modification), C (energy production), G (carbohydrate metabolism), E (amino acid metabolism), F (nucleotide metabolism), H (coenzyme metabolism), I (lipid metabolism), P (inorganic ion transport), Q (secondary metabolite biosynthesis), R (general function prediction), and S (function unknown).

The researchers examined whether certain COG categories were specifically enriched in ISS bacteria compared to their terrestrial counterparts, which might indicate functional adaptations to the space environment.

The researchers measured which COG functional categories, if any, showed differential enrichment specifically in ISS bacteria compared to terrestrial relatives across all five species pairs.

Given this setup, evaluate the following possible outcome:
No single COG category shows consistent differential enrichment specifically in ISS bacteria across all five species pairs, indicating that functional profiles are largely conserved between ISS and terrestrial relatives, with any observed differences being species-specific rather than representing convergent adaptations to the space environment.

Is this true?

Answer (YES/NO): NO